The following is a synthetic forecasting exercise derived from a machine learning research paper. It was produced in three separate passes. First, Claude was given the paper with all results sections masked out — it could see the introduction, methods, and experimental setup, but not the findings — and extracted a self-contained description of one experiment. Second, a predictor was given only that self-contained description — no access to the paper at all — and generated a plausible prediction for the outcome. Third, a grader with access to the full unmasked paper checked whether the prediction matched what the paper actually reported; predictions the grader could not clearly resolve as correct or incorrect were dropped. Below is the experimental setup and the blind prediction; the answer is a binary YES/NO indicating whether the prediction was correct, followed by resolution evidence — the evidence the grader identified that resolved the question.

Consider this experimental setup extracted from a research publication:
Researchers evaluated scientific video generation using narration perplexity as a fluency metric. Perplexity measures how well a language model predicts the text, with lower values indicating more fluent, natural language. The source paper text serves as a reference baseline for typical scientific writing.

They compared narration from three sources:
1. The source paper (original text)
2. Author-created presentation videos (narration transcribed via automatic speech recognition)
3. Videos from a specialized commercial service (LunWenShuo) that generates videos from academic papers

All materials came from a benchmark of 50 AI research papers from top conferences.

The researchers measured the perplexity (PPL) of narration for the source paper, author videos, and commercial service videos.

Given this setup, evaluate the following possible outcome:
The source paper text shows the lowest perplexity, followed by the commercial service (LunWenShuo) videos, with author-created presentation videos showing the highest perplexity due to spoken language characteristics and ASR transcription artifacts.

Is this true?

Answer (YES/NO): YES